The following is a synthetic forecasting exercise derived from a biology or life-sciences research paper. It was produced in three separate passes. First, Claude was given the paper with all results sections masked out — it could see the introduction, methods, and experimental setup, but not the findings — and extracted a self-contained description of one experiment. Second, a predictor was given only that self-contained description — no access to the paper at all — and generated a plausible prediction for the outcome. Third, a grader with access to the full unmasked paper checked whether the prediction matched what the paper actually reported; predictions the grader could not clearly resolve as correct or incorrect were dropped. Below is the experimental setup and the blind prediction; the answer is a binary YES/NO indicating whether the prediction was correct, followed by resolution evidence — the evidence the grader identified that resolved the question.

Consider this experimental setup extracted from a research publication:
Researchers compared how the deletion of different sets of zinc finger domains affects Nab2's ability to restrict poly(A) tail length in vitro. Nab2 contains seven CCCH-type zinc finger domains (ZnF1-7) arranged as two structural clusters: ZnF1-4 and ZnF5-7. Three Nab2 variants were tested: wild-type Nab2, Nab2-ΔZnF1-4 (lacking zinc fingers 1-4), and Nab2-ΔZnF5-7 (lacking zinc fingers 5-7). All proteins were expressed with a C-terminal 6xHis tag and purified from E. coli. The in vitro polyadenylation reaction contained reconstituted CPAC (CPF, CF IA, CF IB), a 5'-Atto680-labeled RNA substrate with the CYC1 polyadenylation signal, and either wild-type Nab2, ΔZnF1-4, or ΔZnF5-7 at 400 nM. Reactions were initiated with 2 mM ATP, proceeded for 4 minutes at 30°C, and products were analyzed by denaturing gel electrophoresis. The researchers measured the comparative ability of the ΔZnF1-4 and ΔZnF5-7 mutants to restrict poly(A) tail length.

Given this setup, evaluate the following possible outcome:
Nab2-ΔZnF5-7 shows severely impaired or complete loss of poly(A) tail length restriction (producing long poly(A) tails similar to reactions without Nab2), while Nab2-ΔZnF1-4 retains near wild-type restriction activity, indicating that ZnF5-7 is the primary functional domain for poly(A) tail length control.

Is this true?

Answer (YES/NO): NO